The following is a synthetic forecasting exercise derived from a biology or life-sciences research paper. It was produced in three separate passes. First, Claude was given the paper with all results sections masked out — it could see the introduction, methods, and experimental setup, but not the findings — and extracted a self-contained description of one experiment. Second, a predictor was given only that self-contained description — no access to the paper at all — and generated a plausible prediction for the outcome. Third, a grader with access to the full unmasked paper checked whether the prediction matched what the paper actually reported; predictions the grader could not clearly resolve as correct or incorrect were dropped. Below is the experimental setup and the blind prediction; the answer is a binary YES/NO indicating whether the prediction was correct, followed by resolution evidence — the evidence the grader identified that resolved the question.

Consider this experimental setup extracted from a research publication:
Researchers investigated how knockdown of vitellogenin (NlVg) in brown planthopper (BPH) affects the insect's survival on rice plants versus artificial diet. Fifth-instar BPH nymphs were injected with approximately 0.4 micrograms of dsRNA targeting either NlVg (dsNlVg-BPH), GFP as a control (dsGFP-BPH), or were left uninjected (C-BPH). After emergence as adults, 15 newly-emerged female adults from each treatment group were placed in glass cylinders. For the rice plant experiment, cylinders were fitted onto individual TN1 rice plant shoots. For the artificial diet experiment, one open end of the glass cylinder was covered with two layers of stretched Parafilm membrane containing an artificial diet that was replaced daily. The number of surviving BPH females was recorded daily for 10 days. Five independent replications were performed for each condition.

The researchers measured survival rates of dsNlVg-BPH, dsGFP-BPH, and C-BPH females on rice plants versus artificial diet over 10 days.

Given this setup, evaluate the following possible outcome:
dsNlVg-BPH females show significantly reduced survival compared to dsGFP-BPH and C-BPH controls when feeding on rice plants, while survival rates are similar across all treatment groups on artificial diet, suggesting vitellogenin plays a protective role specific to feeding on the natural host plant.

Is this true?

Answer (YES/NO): NO